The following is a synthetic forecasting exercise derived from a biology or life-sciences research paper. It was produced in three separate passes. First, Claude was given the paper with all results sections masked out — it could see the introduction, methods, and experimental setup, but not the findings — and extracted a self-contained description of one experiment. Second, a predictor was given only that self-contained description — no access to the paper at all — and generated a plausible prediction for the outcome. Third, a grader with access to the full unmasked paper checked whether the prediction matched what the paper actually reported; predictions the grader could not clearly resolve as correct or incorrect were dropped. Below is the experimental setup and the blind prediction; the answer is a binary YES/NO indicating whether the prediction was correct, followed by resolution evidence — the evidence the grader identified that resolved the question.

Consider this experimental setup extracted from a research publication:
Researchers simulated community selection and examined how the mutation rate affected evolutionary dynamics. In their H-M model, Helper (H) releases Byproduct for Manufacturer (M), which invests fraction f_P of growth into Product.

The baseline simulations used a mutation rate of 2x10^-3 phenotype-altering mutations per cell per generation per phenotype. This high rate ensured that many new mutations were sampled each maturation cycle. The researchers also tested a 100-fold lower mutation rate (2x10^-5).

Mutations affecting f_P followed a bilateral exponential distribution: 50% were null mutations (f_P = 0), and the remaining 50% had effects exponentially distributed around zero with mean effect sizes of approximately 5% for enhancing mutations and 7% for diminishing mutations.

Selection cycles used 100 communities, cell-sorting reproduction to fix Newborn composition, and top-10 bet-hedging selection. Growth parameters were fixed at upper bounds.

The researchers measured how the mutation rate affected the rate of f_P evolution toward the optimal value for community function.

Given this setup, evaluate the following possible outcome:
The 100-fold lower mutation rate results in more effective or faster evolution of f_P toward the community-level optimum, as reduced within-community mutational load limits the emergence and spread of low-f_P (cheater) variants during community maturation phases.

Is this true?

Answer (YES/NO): NO